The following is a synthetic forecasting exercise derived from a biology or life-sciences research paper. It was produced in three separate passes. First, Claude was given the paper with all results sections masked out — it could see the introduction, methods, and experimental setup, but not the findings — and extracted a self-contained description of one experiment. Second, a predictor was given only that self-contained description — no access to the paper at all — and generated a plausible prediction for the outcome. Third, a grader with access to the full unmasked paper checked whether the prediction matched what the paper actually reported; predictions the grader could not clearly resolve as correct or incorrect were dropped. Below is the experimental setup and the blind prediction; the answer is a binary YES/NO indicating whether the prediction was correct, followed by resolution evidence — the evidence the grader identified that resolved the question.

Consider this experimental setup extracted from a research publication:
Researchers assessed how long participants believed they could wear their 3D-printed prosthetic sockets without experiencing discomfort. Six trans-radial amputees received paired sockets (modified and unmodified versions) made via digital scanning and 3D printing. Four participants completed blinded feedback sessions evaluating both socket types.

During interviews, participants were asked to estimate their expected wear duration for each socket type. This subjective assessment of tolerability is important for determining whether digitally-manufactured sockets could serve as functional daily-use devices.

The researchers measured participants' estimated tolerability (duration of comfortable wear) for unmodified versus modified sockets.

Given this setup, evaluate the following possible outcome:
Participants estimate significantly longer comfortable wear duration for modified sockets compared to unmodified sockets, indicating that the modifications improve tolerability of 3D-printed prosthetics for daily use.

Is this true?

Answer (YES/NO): NO